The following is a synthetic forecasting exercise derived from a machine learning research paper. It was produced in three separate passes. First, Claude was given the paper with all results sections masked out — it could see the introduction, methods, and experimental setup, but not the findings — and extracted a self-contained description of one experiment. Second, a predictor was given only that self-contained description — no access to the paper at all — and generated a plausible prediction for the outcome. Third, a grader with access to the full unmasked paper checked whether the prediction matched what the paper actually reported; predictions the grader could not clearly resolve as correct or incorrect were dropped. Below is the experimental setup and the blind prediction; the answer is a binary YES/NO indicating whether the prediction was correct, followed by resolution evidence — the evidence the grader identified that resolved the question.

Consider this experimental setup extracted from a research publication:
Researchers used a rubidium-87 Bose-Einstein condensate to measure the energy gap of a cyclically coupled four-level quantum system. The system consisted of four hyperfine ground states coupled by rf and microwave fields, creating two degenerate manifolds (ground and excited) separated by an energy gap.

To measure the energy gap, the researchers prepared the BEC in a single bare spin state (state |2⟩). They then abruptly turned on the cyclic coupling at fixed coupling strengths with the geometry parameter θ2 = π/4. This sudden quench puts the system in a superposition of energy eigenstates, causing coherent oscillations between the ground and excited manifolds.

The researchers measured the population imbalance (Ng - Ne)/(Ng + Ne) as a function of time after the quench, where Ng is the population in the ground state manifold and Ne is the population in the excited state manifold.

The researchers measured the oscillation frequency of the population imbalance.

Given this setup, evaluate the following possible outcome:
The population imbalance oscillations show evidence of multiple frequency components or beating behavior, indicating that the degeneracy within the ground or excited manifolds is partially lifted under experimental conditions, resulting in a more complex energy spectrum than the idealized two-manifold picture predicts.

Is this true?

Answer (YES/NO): NO